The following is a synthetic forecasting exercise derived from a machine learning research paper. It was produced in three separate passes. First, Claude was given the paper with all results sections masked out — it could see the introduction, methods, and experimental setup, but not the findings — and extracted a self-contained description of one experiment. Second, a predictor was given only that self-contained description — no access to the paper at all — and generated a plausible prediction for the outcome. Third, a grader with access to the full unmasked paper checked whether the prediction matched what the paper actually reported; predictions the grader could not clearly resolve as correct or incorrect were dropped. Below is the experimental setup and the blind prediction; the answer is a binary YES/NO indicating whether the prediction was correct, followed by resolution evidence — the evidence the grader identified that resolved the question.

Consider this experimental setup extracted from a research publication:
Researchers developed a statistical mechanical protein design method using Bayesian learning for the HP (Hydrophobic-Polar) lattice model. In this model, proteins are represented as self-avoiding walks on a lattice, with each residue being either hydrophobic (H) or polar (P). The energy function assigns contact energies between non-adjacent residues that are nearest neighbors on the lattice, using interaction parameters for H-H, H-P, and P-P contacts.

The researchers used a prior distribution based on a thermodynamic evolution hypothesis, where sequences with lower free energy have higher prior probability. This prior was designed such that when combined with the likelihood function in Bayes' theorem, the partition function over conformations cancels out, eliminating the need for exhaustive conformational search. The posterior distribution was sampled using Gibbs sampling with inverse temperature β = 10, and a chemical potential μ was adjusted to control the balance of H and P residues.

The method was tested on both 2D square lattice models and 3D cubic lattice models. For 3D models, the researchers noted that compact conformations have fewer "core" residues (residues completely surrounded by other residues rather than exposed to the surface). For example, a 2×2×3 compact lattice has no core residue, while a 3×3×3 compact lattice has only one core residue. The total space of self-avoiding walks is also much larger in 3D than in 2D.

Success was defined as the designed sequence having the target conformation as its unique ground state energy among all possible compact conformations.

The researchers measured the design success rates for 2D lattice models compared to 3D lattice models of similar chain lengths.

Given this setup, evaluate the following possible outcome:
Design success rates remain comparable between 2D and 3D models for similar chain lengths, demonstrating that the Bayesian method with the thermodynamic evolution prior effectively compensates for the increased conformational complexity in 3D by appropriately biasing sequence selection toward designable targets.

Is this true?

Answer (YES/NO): NO